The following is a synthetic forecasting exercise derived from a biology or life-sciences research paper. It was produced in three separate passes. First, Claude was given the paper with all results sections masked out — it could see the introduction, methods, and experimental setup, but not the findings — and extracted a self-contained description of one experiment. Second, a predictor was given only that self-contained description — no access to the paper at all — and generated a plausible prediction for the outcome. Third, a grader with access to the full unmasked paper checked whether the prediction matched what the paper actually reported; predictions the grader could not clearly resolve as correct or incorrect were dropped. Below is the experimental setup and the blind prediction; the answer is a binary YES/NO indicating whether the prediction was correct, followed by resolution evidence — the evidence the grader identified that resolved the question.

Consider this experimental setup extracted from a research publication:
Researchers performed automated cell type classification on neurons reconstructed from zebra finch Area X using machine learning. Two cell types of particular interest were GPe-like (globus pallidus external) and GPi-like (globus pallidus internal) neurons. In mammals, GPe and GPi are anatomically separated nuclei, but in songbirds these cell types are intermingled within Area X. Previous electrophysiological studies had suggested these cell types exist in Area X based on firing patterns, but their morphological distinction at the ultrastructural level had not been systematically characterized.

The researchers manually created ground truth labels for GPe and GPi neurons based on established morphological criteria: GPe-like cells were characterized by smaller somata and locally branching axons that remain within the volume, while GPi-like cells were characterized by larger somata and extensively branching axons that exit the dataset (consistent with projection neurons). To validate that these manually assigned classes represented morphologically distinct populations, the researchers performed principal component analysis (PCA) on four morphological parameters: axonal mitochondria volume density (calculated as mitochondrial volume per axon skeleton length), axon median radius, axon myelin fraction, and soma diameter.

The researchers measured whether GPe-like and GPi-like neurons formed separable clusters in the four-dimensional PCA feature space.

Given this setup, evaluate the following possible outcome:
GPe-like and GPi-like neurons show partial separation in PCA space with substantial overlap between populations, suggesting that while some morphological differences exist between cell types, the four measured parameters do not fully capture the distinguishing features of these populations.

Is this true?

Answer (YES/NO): NO